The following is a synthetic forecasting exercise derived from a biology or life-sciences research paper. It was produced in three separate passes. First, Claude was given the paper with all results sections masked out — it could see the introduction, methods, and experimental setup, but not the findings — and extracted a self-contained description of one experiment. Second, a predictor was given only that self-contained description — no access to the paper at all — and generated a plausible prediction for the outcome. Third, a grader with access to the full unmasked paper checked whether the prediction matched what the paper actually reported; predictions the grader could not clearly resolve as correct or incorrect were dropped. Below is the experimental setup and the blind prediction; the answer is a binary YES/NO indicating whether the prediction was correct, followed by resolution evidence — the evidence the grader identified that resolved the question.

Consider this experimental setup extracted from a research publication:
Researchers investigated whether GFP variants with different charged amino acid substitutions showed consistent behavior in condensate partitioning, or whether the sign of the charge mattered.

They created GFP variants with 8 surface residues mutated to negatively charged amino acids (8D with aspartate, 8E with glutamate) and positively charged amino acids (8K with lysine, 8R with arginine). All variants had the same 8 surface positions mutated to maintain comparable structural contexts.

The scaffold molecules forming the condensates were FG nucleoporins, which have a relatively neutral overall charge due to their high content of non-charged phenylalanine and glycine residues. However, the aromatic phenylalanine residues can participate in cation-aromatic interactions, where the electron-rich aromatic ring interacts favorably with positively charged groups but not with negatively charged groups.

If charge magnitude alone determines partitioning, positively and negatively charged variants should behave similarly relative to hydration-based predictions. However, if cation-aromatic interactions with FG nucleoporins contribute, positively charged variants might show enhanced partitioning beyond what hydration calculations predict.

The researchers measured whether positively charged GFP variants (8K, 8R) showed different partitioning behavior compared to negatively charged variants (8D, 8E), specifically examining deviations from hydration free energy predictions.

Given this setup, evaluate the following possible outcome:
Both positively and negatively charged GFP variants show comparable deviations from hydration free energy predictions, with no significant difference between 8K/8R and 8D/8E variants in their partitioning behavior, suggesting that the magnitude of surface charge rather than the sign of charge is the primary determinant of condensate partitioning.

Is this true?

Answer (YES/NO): NO